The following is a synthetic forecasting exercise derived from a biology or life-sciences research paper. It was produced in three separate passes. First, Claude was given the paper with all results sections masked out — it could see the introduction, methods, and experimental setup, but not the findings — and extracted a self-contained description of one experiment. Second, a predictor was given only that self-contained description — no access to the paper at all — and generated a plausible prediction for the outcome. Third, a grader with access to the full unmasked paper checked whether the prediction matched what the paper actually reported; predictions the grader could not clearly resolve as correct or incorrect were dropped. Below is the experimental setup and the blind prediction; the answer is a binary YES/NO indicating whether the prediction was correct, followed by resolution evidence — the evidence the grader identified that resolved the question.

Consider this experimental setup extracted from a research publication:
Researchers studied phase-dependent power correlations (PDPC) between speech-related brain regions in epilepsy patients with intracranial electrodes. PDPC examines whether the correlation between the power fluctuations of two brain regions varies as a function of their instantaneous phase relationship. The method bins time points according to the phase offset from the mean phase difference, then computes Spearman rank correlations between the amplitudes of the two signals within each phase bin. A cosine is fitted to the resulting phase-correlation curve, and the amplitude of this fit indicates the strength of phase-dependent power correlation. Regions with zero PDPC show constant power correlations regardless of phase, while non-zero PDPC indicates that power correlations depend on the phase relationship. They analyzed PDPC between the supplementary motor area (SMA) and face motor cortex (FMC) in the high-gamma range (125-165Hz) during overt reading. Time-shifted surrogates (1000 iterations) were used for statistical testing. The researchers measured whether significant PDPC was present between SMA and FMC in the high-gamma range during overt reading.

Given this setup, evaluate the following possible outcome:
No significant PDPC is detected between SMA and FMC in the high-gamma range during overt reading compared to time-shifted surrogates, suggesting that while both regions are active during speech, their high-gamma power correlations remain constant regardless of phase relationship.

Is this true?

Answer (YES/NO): NO